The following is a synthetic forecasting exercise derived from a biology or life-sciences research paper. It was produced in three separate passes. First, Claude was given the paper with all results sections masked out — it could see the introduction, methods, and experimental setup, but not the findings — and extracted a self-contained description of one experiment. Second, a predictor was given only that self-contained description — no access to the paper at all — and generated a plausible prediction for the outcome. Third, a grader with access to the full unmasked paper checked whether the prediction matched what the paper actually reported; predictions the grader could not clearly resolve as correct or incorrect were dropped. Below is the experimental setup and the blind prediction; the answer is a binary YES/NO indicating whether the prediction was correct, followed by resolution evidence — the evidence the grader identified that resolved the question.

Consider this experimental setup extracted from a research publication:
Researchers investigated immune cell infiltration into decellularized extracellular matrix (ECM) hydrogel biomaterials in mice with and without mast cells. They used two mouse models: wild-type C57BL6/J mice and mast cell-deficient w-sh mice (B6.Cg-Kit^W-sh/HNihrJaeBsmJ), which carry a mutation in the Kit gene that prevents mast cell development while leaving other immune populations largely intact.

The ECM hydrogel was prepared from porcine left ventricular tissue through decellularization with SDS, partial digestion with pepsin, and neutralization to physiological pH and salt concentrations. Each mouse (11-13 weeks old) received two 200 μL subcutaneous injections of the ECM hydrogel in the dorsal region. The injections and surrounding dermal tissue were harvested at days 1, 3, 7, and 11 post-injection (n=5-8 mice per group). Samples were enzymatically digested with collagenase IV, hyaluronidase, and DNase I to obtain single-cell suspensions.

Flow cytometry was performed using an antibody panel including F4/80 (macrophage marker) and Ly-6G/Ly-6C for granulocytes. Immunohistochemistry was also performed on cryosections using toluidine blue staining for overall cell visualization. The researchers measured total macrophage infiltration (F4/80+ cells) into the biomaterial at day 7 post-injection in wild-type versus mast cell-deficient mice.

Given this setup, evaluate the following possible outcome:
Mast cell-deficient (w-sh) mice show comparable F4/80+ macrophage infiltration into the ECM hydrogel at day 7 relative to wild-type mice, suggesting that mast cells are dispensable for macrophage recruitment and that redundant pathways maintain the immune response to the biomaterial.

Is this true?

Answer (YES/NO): YES